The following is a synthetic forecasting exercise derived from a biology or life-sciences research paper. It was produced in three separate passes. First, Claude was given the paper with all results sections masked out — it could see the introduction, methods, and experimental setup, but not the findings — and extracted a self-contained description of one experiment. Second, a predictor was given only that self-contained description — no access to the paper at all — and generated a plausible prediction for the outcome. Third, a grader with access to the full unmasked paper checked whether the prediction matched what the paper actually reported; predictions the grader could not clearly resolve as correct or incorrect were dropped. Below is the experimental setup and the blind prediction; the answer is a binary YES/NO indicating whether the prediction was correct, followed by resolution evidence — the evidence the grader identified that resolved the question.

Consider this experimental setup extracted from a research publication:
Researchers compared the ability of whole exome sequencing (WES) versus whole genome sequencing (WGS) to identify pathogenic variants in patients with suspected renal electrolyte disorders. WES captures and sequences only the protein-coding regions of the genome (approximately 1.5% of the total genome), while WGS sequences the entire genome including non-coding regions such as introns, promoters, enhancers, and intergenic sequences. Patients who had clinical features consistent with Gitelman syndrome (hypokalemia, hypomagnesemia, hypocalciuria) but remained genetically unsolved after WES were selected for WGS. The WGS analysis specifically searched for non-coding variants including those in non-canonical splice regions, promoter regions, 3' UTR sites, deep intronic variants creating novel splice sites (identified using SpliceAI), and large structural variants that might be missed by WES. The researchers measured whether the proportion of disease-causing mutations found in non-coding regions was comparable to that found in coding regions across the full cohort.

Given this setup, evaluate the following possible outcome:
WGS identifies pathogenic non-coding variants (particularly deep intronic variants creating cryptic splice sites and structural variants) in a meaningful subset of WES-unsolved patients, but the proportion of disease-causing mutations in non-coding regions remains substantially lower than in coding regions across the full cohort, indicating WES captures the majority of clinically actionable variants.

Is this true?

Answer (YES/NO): YES